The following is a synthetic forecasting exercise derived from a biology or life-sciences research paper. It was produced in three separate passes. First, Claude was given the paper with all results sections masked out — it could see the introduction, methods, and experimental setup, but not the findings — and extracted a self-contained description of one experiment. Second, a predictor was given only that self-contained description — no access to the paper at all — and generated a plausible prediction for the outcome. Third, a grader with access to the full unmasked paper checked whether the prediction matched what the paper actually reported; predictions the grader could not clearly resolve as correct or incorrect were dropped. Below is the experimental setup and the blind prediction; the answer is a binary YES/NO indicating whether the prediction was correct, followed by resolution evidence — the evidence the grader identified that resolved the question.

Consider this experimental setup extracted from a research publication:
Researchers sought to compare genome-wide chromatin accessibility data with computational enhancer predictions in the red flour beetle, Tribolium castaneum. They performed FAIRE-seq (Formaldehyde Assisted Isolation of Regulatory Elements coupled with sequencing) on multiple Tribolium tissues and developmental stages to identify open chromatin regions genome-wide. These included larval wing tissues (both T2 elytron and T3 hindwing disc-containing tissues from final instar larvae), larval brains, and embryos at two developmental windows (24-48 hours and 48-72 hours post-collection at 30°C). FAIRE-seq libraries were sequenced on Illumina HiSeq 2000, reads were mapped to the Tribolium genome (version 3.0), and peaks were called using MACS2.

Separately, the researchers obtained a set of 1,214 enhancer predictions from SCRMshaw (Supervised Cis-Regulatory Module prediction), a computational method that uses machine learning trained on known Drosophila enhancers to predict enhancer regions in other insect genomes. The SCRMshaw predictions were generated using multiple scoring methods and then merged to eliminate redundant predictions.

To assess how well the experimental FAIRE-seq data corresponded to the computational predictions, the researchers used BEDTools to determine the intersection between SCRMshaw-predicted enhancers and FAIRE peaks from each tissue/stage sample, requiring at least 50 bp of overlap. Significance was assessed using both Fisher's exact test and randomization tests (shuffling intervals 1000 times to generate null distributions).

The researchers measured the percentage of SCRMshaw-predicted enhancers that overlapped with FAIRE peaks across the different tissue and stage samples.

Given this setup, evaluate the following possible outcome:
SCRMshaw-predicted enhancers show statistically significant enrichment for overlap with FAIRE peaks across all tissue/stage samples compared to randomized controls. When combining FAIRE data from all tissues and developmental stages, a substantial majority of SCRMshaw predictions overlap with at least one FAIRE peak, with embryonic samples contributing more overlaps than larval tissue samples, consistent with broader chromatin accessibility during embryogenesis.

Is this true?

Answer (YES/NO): NO